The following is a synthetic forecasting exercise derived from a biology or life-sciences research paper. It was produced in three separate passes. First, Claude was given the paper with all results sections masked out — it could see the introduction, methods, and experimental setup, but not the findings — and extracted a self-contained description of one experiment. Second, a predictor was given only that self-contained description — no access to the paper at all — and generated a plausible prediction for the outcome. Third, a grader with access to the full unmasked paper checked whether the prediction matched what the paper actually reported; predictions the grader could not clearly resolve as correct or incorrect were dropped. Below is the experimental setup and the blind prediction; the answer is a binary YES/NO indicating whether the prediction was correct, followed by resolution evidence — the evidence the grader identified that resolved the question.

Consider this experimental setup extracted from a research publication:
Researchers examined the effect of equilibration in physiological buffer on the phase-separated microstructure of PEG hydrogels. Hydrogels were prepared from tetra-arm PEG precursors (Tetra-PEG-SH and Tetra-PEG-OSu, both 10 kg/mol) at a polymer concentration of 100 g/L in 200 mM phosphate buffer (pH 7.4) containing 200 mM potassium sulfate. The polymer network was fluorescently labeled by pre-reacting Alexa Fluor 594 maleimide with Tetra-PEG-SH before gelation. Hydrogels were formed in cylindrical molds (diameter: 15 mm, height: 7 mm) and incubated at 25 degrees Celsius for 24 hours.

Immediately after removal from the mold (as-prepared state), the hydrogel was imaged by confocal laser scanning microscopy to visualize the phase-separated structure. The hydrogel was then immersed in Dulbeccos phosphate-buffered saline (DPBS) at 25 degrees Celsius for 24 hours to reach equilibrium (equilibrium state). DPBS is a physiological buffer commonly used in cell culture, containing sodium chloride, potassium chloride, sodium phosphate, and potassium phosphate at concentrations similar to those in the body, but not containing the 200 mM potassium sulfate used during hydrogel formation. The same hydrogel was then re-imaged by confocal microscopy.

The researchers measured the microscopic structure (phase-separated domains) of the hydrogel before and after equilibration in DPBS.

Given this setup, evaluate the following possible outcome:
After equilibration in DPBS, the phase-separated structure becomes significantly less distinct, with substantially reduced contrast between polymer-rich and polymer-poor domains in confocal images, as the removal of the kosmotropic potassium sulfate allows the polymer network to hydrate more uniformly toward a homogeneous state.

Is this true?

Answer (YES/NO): NO